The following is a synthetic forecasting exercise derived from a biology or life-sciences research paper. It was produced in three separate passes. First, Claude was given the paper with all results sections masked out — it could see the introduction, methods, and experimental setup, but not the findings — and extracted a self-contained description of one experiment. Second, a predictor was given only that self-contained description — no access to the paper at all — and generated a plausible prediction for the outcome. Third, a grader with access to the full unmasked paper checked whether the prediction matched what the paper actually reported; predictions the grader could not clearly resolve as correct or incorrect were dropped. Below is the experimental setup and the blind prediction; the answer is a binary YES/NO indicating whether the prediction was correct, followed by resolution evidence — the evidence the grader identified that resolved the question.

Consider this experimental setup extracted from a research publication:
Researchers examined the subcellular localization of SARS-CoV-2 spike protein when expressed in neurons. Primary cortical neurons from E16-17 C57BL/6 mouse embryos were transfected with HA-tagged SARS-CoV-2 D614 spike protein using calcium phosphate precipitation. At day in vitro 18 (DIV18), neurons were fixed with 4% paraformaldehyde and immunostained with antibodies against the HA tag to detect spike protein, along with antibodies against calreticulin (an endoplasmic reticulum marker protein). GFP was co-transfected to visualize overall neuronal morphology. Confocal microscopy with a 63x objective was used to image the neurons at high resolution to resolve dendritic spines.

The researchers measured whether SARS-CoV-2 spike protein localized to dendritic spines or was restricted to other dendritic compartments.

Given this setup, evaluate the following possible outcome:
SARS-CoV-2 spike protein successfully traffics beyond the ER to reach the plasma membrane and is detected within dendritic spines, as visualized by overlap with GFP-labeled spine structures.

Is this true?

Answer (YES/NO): YES